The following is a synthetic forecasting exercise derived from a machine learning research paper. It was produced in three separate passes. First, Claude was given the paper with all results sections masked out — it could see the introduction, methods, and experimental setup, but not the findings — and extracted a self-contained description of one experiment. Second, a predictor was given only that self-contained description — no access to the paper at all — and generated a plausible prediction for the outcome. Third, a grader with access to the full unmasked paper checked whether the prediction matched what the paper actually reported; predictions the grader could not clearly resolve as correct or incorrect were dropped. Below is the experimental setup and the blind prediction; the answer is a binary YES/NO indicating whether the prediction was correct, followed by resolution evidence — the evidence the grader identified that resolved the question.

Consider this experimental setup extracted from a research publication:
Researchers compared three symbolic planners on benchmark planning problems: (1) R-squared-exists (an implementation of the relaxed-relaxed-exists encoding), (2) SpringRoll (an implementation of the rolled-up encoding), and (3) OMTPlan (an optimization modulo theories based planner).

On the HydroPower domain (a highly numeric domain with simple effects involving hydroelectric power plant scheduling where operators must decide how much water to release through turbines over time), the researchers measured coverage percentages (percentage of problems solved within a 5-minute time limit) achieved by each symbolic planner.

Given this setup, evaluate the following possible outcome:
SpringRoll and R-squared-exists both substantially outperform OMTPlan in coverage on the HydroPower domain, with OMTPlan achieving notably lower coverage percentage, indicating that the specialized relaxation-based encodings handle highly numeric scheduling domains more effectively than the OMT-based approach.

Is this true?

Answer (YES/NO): NO